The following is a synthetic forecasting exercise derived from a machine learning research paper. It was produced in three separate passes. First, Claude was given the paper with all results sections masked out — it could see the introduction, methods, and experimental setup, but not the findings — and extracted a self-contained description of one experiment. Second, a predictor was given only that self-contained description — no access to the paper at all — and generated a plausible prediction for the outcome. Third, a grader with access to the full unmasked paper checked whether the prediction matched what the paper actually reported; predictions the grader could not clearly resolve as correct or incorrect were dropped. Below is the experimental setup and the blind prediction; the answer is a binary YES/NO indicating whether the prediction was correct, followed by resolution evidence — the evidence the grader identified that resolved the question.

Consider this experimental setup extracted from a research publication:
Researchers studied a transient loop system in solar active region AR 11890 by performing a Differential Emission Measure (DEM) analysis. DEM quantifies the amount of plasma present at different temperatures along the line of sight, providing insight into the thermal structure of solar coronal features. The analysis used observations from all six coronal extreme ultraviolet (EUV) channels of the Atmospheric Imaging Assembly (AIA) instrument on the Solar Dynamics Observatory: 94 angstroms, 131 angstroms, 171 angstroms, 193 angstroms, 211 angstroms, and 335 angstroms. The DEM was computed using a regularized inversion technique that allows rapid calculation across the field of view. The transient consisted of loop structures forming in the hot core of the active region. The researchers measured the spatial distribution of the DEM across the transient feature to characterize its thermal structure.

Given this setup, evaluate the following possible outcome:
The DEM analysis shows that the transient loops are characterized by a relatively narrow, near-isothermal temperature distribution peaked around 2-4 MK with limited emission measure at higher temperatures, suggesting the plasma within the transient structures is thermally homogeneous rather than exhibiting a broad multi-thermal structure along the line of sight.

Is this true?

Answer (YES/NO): NO